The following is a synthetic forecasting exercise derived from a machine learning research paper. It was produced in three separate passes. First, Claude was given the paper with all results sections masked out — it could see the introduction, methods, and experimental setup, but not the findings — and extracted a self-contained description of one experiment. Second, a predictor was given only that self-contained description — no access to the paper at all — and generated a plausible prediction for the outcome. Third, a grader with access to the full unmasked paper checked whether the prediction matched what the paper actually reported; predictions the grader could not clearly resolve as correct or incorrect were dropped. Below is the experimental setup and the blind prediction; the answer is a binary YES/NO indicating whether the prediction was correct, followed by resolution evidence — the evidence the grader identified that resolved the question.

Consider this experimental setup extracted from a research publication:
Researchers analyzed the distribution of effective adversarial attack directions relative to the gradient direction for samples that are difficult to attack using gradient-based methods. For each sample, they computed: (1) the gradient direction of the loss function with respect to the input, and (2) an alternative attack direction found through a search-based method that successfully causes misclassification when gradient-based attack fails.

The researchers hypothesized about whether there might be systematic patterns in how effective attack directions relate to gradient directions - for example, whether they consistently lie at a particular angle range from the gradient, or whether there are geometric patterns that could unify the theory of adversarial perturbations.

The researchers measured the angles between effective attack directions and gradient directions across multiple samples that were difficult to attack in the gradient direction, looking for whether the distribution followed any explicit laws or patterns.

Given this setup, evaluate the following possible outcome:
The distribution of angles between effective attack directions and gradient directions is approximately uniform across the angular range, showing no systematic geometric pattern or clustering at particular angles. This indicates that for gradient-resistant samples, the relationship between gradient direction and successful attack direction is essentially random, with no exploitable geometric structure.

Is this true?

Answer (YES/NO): NO